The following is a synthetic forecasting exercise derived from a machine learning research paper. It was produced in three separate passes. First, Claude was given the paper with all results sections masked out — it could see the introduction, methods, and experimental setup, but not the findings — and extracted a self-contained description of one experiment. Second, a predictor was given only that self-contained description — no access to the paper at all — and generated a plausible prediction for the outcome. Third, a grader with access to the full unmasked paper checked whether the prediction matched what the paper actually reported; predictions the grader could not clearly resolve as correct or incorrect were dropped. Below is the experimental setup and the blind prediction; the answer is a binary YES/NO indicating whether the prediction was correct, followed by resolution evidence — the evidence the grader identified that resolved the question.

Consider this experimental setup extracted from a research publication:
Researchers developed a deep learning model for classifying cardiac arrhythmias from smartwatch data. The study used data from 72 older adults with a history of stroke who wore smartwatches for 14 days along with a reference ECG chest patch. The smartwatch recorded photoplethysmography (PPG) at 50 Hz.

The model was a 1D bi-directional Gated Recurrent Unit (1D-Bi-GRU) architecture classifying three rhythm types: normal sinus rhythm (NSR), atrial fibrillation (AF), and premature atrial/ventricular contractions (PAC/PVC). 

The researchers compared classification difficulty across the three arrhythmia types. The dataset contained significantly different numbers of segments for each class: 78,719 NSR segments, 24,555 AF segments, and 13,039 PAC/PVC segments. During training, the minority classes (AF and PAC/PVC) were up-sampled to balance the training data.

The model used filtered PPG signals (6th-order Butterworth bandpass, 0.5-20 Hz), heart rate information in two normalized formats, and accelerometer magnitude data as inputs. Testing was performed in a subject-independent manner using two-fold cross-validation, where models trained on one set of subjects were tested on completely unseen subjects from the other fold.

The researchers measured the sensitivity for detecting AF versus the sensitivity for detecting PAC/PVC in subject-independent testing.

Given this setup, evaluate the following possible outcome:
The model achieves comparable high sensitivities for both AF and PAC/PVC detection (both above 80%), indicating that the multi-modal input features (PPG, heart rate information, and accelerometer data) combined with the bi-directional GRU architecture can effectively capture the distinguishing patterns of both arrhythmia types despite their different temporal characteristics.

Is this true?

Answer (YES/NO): NO